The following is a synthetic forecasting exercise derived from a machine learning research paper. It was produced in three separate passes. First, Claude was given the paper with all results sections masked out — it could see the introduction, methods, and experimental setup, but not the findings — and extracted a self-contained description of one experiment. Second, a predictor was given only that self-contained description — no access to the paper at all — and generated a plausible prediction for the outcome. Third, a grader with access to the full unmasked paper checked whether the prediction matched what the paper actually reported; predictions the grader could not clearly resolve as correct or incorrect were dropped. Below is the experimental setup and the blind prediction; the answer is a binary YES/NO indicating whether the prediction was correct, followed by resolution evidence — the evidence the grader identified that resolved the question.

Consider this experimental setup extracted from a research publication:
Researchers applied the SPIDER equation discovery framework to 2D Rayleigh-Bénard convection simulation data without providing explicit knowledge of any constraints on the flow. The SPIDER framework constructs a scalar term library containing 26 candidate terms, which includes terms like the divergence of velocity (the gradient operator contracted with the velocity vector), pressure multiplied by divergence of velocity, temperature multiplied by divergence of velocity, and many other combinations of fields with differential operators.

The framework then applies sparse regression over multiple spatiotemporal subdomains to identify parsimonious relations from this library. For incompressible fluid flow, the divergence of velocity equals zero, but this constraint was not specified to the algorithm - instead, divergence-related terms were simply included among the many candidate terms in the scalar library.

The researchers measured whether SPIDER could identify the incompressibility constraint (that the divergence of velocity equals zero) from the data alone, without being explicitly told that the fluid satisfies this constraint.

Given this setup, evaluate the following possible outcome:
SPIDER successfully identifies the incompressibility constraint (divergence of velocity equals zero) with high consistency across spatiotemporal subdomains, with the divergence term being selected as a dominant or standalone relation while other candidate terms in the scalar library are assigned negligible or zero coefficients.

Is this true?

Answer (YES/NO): YES